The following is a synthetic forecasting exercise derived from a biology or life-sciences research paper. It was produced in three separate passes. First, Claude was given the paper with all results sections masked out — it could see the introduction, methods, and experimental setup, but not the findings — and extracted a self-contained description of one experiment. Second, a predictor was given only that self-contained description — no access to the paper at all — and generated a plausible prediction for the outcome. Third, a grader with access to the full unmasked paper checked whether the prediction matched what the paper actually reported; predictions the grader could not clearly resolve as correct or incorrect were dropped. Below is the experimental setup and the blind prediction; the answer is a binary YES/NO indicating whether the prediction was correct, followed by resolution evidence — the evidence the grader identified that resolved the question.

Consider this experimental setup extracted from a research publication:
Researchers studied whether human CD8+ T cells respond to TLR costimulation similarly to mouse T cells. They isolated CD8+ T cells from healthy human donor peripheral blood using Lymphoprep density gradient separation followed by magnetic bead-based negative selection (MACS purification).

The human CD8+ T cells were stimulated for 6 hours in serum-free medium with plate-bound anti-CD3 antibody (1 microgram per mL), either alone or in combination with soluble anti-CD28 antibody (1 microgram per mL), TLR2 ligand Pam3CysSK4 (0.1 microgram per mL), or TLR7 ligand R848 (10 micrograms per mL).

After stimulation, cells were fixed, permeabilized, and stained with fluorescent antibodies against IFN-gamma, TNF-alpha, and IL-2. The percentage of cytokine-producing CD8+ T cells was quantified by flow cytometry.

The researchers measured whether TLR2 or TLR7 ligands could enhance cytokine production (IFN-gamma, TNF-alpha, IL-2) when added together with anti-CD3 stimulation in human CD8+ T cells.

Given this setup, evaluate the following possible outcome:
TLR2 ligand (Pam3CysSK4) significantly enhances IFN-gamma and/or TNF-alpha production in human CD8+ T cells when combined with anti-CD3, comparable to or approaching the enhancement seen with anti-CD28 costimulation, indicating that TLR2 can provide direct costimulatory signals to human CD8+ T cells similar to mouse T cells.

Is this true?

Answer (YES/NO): YES